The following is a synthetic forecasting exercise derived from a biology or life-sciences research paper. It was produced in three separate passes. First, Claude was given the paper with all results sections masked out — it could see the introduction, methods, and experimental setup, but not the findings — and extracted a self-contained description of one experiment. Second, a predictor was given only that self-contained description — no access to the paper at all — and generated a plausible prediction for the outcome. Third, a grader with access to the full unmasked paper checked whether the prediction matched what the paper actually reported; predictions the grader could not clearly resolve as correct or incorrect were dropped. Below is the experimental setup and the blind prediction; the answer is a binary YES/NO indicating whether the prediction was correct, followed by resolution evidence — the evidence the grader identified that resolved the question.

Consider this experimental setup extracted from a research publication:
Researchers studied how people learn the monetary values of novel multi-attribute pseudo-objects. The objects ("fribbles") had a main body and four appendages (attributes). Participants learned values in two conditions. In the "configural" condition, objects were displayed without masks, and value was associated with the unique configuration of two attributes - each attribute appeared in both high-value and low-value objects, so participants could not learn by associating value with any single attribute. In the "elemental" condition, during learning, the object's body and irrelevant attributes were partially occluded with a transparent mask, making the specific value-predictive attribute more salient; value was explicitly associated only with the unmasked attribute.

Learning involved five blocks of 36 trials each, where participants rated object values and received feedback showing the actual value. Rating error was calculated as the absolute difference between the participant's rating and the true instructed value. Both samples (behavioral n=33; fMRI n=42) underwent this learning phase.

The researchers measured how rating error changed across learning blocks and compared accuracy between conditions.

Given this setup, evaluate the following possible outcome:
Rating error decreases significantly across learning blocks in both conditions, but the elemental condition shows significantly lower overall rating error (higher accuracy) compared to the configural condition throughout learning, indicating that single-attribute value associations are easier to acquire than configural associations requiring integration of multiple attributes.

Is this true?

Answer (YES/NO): YES